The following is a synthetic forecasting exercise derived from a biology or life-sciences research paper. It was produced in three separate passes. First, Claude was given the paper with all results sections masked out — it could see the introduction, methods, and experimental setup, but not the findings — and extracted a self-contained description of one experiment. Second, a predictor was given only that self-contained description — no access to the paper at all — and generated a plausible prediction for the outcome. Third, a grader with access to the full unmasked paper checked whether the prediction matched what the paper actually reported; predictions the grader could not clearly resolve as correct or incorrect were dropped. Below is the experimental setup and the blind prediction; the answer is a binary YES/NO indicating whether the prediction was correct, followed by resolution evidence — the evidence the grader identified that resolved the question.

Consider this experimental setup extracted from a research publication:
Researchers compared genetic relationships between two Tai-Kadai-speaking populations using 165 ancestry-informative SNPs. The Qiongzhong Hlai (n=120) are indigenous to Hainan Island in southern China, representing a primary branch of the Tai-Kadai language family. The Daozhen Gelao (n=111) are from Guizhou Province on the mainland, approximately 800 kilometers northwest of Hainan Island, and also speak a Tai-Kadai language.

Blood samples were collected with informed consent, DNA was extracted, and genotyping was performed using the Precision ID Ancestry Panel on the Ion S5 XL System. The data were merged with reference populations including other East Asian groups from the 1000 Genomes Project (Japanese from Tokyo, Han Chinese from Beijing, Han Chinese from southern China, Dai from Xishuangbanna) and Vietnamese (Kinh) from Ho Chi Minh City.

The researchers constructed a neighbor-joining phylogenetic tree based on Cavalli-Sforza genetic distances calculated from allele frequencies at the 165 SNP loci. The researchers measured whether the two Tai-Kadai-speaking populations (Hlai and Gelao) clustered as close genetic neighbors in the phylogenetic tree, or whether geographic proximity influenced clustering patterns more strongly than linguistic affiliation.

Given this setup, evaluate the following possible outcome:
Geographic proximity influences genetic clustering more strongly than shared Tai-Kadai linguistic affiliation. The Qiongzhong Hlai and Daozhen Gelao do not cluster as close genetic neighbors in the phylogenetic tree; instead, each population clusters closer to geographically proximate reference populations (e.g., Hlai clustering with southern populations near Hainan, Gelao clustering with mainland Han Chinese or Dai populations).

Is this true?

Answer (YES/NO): YES